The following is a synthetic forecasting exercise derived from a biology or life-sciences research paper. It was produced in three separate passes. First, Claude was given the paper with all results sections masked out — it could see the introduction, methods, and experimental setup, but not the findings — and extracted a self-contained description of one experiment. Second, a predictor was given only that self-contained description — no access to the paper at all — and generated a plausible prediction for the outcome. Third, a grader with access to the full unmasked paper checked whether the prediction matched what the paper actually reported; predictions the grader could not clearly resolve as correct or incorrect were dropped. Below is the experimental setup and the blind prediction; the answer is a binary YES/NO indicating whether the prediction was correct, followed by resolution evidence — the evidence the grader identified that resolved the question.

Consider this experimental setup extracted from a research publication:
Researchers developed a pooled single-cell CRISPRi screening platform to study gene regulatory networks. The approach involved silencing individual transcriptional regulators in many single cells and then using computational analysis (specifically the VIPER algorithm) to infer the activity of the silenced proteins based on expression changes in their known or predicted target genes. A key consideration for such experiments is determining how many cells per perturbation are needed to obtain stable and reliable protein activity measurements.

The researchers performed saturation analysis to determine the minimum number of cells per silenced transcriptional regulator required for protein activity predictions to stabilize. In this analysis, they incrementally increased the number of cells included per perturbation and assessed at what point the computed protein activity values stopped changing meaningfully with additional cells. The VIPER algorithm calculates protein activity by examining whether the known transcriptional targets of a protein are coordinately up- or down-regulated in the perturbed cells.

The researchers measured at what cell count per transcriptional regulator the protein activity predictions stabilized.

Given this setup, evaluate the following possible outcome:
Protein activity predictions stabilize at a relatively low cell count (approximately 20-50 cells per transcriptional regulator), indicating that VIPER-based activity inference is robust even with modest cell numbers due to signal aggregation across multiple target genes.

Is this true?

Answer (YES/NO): NO